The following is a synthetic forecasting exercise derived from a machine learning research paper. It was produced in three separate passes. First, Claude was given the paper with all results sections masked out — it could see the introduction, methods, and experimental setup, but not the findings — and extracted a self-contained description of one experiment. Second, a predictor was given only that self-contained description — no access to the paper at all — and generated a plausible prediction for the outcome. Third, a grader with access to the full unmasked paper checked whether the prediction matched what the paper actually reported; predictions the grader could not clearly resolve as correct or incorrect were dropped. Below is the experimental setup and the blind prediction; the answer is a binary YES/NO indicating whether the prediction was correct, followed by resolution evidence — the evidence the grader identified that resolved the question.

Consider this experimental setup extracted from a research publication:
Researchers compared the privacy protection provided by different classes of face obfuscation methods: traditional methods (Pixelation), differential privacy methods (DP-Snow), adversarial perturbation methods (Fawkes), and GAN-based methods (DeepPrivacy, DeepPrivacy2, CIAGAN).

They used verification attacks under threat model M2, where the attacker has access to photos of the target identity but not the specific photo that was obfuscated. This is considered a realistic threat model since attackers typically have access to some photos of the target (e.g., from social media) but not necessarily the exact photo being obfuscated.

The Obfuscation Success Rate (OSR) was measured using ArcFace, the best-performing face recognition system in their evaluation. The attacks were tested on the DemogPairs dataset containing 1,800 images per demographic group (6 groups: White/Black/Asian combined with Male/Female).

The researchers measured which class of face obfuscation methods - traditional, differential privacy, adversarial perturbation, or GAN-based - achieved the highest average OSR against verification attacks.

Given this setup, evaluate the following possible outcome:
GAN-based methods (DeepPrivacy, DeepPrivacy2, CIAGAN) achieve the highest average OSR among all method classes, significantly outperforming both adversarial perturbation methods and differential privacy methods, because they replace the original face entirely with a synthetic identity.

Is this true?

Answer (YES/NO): NO